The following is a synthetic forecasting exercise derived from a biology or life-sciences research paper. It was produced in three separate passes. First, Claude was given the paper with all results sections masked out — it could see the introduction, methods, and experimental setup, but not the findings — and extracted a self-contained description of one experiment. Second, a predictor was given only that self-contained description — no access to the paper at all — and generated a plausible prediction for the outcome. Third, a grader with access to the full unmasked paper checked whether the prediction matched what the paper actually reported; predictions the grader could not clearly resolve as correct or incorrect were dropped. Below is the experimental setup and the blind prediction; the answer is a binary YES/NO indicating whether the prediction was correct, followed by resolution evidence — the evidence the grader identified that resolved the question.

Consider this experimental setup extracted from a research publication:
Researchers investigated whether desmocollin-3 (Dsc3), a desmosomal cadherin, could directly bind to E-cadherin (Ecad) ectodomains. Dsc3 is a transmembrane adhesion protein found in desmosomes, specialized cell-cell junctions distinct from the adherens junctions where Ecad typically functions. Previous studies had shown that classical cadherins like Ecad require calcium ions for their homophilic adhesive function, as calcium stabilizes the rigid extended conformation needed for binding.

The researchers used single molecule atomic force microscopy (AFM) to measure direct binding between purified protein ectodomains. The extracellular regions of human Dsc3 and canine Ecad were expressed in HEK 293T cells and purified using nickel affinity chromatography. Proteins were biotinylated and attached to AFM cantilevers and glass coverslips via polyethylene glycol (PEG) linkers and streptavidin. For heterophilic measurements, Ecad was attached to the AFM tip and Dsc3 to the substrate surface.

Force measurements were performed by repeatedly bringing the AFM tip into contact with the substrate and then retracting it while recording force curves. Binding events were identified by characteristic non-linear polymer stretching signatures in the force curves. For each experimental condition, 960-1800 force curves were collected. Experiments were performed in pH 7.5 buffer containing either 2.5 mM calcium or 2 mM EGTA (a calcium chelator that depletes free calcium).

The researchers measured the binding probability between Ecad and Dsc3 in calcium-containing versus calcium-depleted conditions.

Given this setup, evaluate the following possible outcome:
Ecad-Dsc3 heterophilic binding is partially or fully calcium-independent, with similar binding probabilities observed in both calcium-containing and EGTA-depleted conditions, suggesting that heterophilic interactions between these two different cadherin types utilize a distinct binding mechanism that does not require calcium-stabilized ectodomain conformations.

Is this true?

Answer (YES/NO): YES